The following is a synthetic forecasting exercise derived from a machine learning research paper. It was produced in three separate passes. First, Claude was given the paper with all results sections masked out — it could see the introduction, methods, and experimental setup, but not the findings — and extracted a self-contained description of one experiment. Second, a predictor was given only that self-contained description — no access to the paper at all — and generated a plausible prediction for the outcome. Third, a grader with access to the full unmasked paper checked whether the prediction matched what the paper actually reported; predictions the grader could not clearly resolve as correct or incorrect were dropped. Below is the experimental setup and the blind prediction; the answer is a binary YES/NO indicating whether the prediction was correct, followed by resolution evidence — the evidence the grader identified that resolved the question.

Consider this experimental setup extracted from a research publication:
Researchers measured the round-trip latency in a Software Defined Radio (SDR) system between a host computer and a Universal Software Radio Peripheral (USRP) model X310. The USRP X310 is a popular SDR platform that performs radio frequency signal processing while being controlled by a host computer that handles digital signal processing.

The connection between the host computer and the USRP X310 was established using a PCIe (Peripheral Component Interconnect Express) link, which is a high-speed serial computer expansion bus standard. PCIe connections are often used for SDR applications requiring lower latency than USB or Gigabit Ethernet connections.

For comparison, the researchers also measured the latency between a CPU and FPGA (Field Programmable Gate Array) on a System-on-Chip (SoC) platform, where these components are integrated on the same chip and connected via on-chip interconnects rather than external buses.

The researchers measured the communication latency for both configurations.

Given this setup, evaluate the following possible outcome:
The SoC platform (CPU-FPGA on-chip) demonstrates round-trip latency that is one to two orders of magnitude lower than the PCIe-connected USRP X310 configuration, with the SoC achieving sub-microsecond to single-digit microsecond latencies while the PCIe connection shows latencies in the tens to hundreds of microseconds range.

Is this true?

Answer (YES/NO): YES